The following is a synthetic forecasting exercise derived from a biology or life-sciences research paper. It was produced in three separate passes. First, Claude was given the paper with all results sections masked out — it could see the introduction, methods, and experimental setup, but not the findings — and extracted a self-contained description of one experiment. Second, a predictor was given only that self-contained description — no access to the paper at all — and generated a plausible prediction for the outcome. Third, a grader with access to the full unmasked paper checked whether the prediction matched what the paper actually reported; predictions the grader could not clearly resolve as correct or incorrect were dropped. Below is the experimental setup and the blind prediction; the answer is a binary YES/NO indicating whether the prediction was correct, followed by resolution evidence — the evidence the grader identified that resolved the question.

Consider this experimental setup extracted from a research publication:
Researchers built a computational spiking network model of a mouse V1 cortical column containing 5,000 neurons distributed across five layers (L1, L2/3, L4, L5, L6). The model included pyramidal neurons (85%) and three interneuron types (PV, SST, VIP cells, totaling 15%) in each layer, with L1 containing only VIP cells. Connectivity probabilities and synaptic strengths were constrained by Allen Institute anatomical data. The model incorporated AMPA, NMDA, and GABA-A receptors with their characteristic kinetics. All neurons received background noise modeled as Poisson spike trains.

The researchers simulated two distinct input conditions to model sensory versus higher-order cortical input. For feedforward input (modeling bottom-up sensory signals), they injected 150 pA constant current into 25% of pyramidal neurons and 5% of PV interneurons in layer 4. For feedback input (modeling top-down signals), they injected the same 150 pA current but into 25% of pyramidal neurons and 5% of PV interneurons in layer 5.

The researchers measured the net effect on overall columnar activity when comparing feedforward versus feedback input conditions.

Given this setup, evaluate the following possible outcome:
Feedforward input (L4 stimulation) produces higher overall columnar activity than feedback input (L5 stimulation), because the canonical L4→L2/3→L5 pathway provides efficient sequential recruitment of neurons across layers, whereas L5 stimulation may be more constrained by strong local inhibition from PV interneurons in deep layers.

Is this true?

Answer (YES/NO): YES